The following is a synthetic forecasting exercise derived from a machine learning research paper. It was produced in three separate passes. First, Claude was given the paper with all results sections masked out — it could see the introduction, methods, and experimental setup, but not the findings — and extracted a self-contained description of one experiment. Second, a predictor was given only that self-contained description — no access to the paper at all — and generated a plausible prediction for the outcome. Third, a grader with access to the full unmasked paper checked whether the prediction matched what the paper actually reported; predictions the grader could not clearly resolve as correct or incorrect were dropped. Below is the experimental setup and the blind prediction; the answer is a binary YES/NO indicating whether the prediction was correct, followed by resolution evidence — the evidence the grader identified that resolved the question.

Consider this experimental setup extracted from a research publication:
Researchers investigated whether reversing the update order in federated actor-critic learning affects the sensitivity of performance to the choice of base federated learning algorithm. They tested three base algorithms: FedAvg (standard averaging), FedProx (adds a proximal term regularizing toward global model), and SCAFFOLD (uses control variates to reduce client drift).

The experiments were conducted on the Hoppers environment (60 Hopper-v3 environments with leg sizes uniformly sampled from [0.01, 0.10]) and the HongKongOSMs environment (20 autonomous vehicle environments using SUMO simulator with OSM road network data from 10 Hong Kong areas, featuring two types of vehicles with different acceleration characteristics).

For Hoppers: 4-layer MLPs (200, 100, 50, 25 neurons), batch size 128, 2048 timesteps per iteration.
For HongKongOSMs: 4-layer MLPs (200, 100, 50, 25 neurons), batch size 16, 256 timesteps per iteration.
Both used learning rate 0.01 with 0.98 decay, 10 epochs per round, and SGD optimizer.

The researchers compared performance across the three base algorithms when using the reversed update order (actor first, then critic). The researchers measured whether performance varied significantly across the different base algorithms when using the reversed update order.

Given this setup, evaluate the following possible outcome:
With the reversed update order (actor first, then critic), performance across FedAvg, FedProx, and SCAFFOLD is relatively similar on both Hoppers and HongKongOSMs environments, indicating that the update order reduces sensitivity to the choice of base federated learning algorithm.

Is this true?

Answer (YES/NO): YES